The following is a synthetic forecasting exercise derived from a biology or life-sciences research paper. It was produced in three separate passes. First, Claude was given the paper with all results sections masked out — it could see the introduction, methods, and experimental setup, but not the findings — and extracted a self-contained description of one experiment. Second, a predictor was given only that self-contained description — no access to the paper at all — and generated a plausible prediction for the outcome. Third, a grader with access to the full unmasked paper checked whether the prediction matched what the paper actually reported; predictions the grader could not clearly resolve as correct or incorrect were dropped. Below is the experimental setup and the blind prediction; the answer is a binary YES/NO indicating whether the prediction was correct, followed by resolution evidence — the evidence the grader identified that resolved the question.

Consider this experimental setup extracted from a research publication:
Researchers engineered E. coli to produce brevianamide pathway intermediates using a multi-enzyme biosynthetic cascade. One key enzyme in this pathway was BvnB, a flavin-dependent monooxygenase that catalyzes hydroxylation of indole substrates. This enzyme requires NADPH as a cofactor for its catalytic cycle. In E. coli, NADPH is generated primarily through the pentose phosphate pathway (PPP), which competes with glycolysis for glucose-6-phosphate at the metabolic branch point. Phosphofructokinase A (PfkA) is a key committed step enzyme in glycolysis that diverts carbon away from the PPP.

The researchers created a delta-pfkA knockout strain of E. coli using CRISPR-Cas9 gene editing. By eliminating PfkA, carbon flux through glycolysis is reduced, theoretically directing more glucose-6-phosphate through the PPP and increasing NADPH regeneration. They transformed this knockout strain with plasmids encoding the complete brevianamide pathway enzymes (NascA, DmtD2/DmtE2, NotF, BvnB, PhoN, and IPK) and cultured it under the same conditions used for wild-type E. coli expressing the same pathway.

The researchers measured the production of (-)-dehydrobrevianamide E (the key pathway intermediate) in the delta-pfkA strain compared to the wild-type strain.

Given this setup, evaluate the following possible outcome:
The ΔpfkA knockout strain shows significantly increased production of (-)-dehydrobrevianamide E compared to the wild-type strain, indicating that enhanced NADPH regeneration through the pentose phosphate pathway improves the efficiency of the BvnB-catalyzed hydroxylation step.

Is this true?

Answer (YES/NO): YES